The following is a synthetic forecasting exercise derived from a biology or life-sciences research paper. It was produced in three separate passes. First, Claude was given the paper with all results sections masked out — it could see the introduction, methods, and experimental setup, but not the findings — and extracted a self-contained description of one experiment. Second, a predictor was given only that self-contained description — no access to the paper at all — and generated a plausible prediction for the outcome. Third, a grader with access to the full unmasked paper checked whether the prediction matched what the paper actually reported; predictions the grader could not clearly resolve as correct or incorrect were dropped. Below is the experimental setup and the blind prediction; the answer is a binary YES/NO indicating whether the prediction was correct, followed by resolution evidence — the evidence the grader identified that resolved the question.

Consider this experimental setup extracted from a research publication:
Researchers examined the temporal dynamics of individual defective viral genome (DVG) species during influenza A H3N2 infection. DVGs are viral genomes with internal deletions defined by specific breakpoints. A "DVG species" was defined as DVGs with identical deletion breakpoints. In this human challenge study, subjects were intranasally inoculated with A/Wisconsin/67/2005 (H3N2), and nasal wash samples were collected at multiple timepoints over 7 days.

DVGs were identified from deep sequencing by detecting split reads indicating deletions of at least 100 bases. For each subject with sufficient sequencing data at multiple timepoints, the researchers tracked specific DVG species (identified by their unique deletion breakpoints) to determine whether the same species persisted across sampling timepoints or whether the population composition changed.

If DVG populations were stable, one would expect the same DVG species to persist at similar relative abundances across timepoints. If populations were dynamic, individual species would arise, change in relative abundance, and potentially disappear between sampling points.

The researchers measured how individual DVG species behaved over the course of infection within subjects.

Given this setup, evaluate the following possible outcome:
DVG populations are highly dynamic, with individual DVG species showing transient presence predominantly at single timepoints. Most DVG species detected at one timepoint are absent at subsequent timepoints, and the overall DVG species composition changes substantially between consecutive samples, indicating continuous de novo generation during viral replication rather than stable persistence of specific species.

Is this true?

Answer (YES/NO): NO